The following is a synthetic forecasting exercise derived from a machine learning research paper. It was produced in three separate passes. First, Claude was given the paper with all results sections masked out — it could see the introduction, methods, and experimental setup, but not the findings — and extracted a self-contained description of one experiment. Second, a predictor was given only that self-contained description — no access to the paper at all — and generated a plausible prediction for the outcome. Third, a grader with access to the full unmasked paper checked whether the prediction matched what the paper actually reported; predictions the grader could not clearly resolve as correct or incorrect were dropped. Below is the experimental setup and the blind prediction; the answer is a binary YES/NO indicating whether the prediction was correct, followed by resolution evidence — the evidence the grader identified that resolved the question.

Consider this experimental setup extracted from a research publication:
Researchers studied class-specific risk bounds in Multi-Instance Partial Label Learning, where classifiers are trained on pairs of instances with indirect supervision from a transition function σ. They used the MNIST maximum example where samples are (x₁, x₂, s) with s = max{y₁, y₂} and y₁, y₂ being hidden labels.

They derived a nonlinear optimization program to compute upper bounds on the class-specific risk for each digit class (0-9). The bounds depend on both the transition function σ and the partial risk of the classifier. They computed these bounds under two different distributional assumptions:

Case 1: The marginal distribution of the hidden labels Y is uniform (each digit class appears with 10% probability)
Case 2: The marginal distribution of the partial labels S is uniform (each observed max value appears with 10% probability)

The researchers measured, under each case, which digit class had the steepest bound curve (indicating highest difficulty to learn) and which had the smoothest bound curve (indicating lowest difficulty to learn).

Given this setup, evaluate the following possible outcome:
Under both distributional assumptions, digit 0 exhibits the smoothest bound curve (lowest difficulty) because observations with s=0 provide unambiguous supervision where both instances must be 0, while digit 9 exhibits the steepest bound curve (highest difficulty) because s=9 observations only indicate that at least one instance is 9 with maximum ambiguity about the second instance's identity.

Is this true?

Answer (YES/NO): NO